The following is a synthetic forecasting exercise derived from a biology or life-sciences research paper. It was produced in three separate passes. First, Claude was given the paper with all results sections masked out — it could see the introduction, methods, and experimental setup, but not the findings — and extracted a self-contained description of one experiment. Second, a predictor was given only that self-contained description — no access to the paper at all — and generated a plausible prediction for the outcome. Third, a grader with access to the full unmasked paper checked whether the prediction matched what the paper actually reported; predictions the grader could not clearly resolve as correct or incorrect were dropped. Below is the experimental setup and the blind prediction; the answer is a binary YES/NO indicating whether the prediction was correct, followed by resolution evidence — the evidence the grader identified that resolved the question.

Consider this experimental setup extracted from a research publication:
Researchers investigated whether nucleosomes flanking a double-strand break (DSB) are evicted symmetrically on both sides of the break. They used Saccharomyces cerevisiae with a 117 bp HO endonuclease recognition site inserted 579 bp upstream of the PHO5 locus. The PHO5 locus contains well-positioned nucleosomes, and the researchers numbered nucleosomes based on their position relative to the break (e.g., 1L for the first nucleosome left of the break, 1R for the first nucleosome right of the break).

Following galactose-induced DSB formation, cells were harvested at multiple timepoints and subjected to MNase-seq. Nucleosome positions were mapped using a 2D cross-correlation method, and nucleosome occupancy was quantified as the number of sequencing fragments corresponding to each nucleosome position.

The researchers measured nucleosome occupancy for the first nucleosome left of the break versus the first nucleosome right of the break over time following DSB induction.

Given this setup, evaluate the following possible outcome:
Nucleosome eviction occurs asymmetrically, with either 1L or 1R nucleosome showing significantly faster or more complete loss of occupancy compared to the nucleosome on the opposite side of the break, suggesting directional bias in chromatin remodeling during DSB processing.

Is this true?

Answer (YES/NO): YES